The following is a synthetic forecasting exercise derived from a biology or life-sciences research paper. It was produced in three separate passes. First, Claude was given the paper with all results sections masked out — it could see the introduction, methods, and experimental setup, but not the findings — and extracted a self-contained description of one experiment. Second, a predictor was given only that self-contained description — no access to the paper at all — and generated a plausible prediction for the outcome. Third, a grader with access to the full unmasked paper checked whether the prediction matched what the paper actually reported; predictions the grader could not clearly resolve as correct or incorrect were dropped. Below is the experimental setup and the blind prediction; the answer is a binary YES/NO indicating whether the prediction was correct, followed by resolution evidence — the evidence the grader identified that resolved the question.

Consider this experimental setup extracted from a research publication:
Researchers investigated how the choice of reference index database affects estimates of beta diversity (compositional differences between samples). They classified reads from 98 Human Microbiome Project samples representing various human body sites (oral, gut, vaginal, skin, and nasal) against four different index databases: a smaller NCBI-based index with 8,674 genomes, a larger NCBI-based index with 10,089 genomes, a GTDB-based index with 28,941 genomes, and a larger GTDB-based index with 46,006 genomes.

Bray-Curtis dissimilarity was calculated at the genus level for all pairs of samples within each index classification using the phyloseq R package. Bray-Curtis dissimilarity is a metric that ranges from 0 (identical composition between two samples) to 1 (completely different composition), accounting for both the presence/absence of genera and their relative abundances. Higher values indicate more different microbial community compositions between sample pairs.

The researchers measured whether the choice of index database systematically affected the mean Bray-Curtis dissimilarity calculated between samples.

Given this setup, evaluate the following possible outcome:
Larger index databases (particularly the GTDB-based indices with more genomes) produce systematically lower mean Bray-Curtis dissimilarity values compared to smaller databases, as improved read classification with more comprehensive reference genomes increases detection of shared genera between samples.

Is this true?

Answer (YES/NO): NO